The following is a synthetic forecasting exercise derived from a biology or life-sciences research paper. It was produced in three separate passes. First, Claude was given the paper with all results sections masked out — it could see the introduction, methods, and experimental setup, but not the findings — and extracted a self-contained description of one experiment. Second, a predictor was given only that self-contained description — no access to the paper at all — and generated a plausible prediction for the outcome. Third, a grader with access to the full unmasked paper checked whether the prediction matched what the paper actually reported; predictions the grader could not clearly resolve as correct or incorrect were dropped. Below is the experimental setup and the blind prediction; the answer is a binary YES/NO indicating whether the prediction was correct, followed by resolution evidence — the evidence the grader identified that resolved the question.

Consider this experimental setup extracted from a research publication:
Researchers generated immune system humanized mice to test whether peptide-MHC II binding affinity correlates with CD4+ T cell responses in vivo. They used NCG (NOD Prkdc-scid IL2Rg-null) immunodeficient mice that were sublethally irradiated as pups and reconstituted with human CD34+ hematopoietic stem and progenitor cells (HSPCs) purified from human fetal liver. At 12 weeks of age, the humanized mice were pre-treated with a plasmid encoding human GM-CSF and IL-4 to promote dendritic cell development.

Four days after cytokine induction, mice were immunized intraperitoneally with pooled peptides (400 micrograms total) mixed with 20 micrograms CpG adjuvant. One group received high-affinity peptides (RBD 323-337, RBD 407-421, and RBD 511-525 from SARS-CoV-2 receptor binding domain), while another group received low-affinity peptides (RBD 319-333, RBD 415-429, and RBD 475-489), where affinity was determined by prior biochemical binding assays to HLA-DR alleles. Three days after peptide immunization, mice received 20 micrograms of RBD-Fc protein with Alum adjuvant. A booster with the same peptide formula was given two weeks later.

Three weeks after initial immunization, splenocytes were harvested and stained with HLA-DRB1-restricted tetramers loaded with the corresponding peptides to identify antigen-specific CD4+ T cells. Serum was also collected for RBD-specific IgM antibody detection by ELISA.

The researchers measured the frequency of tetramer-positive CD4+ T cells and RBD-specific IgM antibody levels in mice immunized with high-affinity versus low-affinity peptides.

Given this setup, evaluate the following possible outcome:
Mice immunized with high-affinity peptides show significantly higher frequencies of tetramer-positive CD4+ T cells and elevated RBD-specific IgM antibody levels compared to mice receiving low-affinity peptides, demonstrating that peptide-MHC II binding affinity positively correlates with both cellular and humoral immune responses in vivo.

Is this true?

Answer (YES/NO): YES